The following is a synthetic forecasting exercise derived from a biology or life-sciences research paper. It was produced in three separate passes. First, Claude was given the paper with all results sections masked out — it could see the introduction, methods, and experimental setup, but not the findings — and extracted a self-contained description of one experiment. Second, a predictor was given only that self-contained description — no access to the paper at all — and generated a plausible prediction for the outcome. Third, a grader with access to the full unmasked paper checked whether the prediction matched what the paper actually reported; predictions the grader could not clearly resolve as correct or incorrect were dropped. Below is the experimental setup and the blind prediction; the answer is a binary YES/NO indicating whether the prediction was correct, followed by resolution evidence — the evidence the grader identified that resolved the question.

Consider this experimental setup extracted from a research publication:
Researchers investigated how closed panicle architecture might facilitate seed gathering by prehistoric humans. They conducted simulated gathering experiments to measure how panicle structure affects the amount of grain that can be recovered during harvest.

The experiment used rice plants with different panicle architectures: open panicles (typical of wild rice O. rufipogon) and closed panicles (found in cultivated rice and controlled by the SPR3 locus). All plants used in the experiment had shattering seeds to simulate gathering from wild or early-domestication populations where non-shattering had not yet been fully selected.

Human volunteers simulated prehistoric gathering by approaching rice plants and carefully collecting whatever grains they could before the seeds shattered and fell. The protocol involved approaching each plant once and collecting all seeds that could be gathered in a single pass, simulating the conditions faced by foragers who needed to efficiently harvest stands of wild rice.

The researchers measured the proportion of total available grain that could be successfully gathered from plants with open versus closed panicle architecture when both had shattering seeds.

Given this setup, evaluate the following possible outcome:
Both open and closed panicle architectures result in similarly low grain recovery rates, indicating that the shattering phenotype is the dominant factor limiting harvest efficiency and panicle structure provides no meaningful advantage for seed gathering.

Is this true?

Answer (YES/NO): NO